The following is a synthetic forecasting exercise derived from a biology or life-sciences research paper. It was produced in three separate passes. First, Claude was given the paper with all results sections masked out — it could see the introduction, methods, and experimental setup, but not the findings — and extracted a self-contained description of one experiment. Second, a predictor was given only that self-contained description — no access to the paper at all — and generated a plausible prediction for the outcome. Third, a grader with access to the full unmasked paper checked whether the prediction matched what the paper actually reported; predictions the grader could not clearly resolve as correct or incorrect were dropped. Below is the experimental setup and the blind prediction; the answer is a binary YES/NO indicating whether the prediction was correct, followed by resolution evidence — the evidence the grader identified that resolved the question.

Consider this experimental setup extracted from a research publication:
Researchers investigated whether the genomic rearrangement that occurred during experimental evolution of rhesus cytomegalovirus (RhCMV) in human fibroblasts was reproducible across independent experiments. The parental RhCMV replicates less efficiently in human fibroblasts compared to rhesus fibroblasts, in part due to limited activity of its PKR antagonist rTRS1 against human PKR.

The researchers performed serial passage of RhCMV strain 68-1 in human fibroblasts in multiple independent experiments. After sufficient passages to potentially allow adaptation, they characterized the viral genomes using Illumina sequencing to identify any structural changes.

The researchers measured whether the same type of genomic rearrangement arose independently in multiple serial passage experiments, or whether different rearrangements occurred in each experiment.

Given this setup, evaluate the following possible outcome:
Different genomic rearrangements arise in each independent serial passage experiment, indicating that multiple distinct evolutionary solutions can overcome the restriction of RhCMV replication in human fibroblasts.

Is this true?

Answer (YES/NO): NO